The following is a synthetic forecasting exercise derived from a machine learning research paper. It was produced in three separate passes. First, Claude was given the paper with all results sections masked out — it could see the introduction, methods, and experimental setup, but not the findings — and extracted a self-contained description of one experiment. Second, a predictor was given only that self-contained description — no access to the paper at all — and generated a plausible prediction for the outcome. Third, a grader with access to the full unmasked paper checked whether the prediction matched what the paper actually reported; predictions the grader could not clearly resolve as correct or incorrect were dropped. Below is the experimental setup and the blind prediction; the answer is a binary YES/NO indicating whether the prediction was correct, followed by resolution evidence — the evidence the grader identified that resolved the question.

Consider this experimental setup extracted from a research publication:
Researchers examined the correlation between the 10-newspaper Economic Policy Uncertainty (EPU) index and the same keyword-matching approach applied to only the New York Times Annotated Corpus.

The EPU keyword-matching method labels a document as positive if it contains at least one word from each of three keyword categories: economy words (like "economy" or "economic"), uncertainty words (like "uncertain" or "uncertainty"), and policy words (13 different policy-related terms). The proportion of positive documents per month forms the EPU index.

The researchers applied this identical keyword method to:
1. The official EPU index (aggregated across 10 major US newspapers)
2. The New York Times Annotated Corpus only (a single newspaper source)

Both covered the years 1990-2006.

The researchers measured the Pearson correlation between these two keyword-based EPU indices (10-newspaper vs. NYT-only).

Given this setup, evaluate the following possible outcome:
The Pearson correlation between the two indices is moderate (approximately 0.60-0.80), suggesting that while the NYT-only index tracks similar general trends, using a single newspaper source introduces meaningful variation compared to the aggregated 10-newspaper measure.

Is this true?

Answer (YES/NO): YES